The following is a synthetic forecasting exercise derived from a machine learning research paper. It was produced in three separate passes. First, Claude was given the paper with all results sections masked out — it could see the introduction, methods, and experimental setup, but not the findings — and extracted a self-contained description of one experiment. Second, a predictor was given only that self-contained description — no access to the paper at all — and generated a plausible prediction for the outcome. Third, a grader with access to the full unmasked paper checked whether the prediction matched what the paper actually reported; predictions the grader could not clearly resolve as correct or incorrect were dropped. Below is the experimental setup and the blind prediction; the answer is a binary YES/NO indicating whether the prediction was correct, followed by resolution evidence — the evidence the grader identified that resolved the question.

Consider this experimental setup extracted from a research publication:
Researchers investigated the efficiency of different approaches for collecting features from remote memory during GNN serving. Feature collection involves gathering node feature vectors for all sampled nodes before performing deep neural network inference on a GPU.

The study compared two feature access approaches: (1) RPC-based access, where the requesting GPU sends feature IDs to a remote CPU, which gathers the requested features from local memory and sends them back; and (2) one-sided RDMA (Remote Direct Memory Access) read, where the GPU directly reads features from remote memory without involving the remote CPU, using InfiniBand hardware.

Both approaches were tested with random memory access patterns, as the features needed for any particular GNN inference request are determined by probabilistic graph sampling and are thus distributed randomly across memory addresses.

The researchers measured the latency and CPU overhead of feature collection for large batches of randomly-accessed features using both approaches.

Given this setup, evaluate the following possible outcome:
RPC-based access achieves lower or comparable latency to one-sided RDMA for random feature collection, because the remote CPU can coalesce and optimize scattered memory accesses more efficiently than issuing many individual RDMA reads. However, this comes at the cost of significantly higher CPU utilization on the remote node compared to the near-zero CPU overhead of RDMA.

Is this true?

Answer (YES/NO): NO